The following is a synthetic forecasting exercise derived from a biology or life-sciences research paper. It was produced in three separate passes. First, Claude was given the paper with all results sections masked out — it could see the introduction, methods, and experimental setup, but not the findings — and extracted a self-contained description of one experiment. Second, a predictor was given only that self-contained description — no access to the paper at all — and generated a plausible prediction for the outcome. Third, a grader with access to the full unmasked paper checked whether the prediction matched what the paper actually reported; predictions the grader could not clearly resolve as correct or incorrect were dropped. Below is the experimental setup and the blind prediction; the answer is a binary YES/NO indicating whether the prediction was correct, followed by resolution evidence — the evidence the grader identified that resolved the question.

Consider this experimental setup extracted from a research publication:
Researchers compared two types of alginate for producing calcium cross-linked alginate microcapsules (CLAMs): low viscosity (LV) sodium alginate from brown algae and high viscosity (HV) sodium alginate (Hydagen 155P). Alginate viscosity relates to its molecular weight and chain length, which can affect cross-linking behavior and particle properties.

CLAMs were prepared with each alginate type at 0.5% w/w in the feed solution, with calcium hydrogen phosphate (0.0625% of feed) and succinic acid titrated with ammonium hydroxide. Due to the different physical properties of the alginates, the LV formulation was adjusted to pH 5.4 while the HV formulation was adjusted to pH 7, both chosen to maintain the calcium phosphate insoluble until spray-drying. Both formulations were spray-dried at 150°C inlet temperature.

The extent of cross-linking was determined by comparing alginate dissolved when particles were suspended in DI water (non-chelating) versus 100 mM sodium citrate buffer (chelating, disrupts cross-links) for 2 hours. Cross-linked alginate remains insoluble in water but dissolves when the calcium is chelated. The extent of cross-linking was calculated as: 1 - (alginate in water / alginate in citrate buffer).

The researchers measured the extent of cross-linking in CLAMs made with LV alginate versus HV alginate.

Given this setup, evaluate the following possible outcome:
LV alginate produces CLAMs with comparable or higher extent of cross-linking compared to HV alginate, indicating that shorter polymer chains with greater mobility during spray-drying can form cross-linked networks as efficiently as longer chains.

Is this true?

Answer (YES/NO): NO